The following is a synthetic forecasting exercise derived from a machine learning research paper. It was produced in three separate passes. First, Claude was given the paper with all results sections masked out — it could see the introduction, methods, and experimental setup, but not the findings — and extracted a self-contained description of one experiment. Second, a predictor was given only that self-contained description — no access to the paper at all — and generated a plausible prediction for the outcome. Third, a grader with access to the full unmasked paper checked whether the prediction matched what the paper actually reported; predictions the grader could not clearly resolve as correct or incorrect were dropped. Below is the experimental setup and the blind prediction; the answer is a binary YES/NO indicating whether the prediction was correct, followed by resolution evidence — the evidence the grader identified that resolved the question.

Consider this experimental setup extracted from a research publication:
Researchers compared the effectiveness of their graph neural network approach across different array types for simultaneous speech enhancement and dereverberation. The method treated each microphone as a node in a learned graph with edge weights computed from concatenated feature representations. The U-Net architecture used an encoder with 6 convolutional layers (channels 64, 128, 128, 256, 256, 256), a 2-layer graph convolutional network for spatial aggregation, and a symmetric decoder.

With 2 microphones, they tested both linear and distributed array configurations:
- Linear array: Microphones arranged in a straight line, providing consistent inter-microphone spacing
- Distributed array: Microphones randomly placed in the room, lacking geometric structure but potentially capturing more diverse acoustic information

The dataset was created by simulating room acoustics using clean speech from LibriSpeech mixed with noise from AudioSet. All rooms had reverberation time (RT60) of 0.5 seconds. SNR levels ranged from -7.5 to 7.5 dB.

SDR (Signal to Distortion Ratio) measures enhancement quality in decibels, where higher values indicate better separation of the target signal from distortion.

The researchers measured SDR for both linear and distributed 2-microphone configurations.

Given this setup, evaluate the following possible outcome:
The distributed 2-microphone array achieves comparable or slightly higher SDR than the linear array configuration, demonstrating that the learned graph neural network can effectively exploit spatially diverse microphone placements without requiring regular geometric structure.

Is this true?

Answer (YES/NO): NO